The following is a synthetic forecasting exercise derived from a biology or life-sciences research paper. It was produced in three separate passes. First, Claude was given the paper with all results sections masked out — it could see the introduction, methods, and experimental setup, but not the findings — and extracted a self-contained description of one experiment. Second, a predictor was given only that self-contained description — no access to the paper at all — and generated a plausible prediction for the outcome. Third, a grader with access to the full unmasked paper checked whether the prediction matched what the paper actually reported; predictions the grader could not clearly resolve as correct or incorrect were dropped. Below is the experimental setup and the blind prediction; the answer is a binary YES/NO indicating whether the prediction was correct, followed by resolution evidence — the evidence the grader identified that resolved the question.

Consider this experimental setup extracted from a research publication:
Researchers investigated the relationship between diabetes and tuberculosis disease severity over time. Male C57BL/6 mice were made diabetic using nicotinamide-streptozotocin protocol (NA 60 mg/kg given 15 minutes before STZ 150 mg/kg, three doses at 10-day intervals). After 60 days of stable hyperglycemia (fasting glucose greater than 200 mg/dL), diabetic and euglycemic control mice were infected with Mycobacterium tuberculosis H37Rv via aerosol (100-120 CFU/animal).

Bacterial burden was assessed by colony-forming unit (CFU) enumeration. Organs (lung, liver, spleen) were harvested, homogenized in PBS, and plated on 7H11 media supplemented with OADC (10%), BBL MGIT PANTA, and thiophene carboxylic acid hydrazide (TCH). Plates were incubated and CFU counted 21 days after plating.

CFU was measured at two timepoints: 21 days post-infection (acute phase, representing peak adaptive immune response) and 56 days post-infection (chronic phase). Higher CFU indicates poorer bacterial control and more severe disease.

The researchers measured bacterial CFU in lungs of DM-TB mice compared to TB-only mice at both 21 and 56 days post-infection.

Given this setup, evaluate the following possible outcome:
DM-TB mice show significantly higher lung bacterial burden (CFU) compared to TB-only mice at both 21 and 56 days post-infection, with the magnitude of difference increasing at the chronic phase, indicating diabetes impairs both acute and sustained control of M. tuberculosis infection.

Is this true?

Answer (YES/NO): NO